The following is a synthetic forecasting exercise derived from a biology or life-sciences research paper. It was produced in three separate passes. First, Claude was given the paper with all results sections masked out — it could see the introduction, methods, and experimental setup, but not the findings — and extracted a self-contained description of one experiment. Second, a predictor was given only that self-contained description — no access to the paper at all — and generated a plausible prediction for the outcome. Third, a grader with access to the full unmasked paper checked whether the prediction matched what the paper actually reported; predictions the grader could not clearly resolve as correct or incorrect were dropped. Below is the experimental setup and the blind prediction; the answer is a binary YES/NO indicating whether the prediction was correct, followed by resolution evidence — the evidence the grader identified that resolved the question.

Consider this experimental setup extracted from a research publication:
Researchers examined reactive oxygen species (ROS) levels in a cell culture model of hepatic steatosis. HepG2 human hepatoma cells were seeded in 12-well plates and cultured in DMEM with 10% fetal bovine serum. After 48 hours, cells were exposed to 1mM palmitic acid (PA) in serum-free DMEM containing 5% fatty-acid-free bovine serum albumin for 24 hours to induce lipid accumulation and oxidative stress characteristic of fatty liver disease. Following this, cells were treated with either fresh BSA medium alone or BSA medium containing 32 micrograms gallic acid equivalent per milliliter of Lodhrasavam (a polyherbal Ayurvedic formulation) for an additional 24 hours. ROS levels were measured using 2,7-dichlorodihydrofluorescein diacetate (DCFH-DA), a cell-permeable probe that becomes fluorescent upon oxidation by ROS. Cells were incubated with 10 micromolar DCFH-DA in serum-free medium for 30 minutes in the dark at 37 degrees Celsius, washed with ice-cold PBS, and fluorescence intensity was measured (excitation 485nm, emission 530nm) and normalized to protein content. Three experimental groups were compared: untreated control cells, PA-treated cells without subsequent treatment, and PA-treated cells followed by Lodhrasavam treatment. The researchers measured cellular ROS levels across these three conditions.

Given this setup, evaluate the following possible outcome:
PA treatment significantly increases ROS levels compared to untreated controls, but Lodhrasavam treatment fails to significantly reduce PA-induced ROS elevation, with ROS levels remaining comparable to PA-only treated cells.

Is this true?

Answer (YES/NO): NO